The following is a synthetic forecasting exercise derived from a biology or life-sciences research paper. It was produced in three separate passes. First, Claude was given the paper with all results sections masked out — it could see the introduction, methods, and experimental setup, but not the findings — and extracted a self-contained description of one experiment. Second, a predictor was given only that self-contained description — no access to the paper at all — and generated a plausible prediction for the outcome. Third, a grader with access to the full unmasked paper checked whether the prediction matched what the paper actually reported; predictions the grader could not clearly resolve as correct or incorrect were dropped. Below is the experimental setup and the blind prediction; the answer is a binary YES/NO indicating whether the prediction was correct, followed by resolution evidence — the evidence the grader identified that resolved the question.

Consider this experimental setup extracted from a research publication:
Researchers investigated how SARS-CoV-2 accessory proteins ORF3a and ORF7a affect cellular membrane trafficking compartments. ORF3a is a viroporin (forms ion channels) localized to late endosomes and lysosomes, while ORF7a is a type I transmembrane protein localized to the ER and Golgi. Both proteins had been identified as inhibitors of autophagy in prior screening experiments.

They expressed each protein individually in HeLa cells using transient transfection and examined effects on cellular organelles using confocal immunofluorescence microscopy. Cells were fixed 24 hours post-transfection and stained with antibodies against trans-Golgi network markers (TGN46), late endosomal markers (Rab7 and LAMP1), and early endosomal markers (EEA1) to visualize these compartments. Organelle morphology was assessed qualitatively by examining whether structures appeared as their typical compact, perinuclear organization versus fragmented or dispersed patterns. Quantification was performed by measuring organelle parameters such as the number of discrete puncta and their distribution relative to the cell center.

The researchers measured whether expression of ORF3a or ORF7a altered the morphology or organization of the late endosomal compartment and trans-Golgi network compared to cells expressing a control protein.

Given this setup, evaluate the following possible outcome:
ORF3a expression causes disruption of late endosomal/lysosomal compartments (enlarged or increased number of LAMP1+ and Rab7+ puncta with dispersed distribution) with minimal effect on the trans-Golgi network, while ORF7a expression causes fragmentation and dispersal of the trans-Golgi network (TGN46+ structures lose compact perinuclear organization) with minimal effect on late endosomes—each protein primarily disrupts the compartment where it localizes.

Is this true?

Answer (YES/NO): NO